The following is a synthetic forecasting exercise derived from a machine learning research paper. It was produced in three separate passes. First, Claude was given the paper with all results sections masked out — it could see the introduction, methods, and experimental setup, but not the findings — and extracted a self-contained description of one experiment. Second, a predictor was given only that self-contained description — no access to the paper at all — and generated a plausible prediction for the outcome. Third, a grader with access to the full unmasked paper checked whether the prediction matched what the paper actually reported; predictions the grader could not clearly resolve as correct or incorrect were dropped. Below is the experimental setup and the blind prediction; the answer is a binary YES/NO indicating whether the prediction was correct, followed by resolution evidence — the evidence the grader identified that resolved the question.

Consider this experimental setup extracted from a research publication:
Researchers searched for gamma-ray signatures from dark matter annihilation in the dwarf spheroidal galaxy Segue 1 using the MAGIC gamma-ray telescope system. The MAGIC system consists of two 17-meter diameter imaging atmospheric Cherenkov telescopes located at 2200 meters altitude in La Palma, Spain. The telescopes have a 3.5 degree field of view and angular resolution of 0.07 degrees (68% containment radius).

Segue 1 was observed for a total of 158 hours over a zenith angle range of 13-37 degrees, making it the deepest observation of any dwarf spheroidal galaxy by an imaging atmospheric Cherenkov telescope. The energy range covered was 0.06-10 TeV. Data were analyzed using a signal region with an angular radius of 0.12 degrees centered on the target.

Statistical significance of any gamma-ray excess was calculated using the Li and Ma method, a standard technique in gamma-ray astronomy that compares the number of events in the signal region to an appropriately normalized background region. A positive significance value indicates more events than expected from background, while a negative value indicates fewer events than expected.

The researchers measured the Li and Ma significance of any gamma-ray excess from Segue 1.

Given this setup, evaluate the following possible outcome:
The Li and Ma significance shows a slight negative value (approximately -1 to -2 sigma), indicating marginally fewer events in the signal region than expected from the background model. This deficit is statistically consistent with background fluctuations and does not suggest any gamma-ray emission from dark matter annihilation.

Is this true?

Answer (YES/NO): NO